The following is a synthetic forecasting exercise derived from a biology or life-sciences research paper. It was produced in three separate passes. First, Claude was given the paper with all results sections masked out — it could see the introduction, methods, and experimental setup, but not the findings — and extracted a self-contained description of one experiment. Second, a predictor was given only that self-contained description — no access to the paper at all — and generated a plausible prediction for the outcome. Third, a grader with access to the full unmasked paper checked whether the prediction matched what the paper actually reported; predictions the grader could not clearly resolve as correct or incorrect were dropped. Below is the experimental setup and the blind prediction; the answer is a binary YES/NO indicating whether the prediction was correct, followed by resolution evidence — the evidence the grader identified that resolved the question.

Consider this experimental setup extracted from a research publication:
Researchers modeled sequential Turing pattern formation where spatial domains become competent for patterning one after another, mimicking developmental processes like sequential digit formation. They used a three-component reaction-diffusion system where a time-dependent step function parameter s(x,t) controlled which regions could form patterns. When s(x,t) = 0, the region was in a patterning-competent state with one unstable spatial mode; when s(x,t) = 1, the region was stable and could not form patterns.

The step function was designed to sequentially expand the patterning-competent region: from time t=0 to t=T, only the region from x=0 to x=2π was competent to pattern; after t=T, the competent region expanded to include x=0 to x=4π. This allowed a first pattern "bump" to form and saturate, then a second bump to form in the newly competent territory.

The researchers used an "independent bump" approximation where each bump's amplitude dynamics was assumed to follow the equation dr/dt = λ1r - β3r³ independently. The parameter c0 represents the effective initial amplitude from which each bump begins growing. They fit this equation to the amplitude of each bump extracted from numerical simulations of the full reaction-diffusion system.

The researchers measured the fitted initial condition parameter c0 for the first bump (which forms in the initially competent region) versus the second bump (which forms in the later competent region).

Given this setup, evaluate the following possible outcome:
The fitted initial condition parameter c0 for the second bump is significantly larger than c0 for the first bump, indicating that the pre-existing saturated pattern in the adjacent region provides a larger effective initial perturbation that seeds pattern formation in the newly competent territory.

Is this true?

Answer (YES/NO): NO